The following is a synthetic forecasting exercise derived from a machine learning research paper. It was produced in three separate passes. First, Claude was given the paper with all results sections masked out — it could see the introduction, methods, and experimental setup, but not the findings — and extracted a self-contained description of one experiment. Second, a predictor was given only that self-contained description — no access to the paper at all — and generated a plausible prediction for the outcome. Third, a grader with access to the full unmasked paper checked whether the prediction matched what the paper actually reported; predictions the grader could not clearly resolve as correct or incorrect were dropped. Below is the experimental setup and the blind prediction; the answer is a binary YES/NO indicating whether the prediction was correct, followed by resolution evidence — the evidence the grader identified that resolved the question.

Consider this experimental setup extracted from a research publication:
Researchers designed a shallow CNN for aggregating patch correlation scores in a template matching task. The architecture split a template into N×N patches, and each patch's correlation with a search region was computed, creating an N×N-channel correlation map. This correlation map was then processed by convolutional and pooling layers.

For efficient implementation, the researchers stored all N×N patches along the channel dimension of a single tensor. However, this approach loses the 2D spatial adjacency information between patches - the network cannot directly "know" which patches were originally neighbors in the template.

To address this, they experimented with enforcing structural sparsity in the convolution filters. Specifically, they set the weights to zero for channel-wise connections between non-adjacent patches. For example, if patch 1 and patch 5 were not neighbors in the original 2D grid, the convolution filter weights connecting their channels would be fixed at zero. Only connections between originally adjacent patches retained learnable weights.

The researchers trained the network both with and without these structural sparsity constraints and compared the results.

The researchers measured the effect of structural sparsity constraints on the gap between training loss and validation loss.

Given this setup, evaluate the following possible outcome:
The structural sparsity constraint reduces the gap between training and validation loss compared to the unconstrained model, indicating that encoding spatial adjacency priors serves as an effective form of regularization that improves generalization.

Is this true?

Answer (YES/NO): YES